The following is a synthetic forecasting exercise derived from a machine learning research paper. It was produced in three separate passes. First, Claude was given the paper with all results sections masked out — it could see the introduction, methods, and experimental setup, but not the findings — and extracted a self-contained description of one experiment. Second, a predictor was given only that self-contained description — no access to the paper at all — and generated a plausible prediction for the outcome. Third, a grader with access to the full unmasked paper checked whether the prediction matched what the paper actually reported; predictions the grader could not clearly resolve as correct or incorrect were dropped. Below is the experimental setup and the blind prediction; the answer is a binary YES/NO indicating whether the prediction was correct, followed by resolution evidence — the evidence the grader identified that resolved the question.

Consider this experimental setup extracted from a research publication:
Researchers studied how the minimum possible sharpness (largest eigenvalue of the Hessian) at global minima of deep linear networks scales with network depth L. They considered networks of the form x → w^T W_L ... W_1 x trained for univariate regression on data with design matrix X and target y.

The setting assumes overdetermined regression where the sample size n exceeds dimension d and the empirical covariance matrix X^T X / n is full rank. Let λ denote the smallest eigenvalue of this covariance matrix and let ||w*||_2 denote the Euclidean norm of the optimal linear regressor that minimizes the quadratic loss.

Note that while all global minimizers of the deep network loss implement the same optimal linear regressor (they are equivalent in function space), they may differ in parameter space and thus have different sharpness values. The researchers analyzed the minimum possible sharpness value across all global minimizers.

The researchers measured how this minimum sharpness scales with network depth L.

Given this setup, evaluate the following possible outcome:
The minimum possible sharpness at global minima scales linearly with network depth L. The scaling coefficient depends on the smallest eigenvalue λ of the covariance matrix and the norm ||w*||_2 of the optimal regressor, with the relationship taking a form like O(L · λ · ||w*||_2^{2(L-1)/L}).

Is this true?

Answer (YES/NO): YES